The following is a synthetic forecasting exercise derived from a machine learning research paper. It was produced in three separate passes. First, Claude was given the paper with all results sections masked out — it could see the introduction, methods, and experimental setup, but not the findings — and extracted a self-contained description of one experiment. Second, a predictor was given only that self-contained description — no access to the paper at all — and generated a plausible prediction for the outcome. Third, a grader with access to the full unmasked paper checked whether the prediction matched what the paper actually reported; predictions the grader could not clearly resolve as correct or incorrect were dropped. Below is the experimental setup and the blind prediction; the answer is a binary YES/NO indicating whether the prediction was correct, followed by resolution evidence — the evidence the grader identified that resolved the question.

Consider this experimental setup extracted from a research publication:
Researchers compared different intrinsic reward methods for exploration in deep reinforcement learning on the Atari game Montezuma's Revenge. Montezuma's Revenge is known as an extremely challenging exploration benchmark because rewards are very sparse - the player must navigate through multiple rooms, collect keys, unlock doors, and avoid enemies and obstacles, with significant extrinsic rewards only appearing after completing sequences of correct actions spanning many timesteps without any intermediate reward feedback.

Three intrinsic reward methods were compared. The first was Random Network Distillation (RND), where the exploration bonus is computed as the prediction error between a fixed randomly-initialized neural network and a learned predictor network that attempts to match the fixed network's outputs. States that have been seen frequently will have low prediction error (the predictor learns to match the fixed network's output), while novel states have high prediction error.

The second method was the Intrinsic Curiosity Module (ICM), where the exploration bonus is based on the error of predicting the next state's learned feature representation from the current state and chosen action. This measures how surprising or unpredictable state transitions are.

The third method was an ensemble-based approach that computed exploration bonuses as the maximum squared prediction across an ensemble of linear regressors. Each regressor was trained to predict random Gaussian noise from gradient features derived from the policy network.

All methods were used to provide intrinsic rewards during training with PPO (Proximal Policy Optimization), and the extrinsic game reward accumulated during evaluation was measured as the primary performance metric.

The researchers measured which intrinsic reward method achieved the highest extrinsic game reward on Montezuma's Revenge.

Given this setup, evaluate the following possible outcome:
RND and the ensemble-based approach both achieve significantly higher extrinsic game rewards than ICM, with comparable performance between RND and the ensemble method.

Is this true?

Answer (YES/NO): NO